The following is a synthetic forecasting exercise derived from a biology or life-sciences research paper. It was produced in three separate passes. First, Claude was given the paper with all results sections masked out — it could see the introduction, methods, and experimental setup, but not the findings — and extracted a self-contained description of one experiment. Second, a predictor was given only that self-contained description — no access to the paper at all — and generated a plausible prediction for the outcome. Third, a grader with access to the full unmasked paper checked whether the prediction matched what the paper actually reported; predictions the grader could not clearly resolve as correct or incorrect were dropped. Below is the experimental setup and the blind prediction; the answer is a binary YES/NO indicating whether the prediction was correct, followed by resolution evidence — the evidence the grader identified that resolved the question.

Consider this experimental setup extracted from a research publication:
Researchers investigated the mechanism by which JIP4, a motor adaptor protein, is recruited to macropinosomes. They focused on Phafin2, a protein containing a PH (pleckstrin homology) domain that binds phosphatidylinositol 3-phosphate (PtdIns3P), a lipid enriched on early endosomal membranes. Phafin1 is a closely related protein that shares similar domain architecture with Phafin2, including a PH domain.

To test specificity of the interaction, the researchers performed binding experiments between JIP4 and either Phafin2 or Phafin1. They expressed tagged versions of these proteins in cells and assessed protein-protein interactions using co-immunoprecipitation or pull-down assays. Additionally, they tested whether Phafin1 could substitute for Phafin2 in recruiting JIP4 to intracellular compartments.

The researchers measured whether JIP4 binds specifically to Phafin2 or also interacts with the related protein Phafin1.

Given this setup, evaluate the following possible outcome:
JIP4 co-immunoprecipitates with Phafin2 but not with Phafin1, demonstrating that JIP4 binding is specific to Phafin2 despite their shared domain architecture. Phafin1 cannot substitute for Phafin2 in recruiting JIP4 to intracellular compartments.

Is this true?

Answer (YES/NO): YES